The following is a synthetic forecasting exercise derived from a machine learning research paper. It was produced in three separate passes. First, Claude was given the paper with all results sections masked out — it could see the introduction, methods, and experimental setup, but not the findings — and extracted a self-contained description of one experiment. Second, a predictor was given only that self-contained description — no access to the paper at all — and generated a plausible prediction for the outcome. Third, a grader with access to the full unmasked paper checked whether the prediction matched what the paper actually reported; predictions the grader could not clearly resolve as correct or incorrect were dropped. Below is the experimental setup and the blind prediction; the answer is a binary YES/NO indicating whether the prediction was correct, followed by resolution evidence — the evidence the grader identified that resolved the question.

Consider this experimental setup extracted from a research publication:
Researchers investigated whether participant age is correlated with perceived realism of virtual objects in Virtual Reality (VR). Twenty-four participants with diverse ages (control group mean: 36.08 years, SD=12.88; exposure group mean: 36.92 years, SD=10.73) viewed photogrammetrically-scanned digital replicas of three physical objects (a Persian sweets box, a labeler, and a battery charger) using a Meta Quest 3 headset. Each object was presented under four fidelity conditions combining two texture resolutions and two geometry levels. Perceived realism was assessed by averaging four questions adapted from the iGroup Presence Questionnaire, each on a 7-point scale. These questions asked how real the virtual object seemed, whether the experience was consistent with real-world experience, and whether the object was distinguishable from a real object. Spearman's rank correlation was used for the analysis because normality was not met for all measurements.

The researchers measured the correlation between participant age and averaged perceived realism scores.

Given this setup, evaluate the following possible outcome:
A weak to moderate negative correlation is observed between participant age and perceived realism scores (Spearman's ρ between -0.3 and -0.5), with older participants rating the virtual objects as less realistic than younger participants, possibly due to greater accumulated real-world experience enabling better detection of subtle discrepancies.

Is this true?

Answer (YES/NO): NO